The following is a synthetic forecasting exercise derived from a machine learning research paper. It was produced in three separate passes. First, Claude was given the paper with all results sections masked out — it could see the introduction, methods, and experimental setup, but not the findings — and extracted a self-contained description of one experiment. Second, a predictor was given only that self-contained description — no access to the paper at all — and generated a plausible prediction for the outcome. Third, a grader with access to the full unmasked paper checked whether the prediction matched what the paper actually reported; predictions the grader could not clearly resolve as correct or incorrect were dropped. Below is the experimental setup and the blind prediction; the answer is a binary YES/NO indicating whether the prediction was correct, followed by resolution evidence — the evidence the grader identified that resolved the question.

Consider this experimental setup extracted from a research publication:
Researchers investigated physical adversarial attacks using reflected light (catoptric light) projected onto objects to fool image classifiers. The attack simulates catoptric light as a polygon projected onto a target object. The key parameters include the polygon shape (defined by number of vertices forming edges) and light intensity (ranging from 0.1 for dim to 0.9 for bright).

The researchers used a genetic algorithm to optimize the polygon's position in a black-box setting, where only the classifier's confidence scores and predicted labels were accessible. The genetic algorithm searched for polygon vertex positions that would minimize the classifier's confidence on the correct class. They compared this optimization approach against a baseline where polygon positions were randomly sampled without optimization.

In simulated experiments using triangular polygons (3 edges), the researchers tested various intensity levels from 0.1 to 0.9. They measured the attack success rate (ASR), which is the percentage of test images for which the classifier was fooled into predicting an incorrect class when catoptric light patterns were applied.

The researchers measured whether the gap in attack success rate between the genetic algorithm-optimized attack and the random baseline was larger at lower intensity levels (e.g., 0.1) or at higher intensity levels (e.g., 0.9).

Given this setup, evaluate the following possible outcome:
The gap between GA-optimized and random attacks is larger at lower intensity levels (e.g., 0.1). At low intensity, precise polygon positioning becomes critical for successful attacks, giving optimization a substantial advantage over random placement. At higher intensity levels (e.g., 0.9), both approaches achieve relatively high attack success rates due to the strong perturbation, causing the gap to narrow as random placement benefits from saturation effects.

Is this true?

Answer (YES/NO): YES